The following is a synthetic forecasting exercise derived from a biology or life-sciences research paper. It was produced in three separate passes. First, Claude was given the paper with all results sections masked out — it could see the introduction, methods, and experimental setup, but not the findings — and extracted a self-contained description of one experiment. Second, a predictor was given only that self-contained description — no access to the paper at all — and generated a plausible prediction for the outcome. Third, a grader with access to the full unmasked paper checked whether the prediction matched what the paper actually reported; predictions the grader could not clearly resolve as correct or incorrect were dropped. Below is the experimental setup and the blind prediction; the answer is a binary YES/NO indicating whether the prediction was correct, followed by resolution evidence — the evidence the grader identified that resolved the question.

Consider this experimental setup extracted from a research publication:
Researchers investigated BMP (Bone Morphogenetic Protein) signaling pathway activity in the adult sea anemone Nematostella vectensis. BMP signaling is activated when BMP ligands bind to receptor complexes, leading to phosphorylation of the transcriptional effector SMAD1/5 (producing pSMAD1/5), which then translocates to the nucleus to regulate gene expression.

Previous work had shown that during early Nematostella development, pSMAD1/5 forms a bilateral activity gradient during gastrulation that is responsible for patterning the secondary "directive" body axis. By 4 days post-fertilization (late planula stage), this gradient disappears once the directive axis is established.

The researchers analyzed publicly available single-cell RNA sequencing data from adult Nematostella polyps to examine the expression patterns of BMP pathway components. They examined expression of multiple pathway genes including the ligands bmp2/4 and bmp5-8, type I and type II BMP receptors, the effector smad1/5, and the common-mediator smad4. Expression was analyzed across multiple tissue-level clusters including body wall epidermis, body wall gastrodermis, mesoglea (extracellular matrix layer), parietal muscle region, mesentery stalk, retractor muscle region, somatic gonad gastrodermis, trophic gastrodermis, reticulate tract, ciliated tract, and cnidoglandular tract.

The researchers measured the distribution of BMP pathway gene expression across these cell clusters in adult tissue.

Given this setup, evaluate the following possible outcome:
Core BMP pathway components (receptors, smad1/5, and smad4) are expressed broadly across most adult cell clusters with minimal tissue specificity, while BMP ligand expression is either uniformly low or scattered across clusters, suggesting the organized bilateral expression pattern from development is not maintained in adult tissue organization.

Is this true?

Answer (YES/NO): NO